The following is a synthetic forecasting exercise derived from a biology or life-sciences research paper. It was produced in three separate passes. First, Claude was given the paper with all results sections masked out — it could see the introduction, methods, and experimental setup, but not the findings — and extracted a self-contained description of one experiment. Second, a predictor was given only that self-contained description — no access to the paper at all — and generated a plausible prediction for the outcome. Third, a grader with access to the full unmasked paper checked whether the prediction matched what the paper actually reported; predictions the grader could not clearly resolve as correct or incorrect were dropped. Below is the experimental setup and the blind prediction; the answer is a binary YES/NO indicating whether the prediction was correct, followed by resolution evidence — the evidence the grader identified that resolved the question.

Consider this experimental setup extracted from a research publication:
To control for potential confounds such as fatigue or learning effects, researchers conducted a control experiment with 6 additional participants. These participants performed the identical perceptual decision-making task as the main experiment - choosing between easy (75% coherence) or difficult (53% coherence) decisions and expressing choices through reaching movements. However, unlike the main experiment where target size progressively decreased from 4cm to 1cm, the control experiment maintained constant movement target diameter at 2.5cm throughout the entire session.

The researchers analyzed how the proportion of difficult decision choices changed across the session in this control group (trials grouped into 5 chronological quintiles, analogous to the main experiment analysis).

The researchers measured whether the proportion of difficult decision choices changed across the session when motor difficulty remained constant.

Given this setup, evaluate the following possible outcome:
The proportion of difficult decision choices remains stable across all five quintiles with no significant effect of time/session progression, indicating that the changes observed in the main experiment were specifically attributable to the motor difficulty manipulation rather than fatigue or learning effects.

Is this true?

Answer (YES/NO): YES